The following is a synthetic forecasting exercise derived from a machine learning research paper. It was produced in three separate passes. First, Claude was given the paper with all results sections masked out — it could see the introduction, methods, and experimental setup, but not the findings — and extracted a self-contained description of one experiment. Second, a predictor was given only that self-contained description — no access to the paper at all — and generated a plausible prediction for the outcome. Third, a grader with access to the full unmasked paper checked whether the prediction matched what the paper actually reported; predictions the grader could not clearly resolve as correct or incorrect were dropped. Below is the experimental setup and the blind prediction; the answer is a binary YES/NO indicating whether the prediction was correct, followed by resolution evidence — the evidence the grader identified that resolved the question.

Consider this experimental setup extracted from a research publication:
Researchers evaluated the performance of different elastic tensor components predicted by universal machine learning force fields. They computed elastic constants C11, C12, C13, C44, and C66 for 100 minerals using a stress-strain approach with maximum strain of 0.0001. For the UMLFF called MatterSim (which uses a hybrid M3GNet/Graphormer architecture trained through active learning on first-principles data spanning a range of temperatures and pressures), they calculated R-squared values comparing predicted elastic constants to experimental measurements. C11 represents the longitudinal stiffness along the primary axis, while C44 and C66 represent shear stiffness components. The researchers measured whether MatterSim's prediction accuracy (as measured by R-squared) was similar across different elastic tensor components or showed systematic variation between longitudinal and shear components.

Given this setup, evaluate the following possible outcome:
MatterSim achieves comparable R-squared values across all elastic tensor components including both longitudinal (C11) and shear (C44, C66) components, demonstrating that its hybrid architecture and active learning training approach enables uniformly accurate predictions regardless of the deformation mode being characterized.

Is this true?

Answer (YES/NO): NO